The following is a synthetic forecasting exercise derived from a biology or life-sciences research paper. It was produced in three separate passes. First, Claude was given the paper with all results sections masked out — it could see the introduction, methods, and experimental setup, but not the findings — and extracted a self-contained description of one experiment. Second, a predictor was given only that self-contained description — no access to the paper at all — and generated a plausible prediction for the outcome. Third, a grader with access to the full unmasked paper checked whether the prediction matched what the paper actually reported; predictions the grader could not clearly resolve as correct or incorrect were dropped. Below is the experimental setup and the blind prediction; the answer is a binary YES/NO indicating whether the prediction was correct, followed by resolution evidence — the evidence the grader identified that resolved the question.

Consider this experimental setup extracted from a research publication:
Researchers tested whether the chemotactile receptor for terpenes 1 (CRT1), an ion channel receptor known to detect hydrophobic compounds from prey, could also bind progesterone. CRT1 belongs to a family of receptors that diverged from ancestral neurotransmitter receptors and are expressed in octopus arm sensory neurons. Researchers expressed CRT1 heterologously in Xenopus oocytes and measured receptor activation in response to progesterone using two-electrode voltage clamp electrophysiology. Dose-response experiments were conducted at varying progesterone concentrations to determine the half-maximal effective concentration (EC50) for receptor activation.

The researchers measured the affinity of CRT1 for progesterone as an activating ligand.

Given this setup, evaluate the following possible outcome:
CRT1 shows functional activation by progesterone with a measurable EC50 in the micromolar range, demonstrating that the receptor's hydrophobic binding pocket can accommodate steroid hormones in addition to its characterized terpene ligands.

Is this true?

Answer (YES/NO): YES